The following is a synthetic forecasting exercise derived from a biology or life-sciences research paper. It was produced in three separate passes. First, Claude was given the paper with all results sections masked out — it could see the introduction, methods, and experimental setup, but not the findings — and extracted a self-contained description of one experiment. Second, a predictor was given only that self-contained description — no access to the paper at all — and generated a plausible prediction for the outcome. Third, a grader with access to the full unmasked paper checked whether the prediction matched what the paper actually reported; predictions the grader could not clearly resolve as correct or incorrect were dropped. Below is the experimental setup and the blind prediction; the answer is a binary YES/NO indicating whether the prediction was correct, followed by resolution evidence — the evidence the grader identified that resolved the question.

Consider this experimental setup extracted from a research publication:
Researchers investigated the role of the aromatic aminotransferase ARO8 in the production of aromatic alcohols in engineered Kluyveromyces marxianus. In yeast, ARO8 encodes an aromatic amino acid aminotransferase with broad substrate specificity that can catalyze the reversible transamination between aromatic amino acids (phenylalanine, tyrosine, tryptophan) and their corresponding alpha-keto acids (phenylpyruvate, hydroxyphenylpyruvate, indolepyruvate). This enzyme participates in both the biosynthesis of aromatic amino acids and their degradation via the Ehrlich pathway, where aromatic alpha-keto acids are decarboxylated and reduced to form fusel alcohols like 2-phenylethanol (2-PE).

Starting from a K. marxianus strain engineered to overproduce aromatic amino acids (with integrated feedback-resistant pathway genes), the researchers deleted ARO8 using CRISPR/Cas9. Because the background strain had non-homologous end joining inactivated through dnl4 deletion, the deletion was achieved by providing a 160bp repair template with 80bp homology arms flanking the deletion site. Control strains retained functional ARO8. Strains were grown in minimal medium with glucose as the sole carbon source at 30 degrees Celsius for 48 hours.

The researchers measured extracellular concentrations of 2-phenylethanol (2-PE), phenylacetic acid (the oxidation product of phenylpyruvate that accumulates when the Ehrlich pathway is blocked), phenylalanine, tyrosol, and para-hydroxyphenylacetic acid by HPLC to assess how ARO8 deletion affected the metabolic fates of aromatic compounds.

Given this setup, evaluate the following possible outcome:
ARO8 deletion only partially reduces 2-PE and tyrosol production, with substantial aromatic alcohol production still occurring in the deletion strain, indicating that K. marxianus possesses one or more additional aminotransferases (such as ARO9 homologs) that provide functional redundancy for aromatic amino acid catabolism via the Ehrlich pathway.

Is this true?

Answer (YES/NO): NO